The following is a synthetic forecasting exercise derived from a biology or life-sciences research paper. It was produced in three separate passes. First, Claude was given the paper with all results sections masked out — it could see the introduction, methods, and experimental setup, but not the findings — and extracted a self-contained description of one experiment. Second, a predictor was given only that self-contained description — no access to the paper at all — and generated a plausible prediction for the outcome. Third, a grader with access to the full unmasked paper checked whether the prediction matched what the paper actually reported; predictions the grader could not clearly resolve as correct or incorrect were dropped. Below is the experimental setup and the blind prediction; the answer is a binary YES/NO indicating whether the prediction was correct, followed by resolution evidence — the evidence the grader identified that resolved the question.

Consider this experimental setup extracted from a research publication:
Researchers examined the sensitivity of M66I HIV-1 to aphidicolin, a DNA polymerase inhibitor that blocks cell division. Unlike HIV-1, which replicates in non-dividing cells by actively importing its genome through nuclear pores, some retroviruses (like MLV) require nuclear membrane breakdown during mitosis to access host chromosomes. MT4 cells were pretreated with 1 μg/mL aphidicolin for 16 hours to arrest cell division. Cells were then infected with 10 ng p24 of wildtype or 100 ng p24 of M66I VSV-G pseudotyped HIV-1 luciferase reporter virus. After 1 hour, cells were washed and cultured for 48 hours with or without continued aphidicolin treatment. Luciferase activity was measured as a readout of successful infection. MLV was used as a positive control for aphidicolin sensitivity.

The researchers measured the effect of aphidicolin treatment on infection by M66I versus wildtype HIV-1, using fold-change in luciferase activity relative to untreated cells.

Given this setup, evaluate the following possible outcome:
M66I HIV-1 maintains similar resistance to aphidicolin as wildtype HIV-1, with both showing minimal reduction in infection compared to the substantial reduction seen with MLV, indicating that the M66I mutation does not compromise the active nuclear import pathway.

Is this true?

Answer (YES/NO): NO